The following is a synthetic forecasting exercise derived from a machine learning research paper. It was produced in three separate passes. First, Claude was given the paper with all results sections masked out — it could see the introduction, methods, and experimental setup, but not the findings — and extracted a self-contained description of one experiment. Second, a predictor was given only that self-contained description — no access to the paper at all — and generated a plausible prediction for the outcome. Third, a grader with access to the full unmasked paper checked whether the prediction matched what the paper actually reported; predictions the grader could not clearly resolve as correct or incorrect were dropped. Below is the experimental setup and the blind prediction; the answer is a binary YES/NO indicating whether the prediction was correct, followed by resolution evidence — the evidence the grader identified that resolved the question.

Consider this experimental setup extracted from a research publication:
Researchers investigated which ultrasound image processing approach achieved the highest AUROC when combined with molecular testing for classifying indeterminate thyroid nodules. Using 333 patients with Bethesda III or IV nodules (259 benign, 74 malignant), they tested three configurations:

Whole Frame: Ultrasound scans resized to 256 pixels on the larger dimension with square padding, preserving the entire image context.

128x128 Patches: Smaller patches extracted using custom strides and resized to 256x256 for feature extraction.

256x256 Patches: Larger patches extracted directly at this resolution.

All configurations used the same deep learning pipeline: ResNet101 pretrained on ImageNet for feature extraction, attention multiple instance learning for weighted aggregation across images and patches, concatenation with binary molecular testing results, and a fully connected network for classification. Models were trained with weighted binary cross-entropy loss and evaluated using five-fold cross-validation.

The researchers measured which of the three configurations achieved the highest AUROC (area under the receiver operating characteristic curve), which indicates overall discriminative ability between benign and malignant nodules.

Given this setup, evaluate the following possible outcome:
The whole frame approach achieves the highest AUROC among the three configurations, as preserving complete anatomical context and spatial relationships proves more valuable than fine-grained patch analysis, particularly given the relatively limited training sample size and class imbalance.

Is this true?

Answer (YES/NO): YES